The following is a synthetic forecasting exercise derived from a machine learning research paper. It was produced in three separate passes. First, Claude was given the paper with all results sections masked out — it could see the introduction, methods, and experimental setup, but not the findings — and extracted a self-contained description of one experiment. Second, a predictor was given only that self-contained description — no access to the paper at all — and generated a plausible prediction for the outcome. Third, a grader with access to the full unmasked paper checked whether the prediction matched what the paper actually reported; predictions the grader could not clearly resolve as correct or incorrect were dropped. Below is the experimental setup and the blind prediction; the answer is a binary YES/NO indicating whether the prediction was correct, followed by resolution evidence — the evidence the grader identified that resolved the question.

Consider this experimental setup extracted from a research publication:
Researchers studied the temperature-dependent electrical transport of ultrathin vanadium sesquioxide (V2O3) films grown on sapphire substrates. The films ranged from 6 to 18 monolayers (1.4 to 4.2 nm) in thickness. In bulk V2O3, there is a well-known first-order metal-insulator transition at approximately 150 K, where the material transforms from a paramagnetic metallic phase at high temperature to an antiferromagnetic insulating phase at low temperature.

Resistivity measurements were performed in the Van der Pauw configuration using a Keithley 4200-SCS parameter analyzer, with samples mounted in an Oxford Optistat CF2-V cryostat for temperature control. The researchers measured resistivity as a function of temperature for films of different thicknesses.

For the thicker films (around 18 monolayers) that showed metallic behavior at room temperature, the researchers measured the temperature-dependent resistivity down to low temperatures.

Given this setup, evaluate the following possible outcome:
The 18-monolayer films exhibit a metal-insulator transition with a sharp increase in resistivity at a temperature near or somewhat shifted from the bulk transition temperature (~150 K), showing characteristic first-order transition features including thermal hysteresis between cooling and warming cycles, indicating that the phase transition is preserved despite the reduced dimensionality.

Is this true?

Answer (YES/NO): NO